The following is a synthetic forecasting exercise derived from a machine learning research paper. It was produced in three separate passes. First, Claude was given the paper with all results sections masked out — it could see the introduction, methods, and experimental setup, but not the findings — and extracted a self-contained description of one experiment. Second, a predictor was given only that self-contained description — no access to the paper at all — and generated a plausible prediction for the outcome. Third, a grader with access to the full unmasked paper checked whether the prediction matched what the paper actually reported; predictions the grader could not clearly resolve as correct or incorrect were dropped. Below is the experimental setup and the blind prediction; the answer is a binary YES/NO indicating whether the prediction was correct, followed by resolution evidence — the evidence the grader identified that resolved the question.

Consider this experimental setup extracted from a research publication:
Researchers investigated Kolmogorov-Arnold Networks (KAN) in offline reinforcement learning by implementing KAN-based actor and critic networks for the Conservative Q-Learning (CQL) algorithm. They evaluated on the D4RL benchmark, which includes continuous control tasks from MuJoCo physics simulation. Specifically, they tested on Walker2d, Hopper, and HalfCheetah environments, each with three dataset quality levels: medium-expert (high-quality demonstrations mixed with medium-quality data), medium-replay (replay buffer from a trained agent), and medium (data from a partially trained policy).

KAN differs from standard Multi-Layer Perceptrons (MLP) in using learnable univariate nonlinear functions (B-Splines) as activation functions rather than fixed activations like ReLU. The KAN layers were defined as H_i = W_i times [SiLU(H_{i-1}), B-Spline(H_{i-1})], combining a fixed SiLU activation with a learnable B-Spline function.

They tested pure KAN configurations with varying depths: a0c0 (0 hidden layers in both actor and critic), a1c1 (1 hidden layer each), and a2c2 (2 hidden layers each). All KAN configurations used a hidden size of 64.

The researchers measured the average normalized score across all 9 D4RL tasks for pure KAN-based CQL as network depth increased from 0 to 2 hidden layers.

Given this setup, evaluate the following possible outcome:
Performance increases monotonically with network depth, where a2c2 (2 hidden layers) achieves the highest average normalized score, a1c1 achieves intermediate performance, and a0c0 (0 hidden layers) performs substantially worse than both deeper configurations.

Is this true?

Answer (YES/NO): YES